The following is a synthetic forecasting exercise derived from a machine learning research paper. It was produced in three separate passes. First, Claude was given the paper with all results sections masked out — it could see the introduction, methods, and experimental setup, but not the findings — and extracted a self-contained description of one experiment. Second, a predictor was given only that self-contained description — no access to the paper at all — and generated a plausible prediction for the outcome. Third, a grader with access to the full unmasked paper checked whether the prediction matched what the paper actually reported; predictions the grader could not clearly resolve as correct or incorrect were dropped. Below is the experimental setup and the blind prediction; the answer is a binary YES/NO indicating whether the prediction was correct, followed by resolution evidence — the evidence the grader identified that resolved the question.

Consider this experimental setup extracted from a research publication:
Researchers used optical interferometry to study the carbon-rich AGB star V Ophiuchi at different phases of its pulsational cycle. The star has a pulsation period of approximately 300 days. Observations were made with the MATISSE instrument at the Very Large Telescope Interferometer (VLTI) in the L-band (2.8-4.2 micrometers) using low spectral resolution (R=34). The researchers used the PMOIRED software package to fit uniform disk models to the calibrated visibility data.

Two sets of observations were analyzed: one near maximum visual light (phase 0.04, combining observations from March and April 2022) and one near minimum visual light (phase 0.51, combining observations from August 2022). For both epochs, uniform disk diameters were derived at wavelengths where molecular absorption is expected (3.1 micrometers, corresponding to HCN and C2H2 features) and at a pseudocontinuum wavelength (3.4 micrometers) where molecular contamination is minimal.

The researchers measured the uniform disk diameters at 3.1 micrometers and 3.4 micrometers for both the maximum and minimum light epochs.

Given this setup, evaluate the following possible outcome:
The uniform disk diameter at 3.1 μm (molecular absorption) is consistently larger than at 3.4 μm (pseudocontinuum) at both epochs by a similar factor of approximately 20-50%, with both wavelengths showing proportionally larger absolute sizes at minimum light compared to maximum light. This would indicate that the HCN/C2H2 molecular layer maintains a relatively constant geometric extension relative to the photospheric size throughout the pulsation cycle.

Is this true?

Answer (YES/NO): NO